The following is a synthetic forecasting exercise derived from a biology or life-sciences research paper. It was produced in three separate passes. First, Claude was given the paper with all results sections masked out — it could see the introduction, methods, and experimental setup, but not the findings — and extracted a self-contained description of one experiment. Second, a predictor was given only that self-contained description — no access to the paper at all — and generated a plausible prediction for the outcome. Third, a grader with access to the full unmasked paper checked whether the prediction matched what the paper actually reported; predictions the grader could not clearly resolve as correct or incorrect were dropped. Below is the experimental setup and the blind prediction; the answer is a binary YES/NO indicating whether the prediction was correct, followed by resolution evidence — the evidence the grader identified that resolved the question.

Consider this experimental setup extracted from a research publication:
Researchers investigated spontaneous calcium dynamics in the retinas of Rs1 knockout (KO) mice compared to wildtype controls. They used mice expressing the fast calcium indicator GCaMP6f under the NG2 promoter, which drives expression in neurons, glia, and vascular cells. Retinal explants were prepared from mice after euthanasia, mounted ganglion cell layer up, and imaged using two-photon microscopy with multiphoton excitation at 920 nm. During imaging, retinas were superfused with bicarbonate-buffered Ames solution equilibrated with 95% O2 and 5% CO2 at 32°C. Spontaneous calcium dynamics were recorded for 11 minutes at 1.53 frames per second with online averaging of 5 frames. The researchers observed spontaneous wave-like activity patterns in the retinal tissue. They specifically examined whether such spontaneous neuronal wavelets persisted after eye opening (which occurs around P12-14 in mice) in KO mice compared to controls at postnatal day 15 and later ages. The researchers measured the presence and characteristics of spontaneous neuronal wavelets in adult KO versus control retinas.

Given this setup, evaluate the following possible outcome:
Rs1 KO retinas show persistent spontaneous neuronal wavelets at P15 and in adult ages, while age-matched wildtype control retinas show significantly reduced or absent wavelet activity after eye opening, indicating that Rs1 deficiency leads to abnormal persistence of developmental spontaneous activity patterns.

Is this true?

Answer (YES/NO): YES